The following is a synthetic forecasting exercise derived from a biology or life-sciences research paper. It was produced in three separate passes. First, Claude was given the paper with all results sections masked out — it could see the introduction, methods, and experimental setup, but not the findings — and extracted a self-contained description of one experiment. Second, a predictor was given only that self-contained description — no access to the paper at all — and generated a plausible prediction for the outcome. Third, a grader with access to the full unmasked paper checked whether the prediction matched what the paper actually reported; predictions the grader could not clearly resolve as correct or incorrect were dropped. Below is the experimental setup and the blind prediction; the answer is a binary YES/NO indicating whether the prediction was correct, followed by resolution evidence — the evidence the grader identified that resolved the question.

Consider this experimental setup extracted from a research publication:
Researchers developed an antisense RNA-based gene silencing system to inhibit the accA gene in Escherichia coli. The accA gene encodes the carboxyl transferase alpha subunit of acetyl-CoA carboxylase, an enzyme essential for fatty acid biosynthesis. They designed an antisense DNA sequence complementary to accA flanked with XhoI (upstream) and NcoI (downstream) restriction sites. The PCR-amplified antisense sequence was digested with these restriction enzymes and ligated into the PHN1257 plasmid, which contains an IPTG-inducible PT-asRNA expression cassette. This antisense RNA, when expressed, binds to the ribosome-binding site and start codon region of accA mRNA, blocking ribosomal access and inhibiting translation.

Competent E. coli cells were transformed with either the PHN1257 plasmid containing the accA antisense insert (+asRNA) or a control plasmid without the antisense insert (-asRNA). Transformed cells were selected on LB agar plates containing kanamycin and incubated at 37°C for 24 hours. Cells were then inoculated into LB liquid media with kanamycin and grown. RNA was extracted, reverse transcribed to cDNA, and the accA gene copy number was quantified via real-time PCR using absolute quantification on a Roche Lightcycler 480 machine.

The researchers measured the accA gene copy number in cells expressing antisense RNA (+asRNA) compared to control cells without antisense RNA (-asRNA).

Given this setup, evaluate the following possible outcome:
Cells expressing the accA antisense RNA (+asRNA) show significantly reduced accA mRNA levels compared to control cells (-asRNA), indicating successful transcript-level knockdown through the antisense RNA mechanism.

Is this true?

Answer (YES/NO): YES